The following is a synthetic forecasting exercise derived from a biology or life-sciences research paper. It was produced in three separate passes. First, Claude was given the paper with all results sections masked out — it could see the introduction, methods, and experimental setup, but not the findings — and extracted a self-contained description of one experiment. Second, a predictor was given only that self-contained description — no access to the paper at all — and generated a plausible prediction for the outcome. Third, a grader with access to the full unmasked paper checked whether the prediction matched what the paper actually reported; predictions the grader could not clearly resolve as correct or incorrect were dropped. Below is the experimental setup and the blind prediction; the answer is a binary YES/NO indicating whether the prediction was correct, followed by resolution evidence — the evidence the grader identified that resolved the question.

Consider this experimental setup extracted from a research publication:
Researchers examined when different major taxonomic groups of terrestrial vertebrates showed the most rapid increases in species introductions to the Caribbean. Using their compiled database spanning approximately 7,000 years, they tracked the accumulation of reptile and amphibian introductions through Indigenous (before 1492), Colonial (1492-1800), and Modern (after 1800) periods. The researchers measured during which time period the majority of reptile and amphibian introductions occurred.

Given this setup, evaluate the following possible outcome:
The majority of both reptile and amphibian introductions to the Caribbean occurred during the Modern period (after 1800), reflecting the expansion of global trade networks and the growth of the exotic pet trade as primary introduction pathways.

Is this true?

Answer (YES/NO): YES